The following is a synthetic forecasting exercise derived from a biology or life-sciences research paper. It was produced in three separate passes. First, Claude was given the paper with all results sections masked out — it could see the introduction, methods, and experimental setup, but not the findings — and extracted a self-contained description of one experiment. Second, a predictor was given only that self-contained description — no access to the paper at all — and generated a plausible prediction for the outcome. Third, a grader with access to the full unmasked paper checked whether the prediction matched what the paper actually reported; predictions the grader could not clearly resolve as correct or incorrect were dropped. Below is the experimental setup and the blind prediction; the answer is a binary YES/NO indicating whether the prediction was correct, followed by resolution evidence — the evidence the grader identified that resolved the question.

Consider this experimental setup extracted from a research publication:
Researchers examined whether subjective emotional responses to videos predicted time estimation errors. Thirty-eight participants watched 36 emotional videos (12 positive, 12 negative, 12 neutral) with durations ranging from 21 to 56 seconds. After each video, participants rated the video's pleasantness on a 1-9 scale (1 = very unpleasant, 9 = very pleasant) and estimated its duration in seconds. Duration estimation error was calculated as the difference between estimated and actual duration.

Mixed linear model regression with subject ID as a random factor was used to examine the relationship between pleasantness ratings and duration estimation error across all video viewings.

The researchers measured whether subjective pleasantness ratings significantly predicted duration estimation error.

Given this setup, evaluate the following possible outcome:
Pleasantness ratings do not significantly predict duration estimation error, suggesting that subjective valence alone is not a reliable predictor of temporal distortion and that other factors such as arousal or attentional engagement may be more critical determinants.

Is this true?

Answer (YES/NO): NO